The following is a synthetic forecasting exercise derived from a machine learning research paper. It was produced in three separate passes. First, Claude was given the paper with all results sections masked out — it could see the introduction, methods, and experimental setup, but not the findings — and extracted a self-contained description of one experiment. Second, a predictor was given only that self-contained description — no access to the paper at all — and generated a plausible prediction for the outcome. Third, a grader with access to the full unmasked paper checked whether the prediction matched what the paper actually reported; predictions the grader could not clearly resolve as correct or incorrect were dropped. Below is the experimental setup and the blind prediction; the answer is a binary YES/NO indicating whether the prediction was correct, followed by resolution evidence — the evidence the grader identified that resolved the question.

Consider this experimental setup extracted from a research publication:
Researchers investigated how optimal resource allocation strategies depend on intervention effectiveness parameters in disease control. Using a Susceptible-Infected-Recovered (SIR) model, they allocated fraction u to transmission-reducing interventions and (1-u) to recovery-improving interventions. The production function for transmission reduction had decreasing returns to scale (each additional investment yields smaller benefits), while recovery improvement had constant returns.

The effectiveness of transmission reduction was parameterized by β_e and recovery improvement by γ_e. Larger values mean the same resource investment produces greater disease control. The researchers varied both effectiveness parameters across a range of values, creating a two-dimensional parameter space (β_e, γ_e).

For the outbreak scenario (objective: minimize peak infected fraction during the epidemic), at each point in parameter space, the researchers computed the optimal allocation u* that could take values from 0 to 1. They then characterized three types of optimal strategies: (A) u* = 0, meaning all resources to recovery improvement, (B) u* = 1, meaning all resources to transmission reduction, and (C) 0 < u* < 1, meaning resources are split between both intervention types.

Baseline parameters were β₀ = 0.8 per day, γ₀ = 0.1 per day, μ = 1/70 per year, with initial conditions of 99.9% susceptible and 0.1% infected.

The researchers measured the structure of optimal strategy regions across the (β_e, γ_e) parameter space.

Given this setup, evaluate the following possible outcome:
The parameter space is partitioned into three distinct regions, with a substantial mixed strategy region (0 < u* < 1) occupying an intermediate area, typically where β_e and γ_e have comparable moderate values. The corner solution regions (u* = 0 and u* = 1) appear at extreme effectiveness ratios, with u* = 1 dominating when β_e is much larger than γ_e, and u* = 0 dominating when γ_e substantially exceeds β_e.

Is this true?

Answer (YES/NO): YES